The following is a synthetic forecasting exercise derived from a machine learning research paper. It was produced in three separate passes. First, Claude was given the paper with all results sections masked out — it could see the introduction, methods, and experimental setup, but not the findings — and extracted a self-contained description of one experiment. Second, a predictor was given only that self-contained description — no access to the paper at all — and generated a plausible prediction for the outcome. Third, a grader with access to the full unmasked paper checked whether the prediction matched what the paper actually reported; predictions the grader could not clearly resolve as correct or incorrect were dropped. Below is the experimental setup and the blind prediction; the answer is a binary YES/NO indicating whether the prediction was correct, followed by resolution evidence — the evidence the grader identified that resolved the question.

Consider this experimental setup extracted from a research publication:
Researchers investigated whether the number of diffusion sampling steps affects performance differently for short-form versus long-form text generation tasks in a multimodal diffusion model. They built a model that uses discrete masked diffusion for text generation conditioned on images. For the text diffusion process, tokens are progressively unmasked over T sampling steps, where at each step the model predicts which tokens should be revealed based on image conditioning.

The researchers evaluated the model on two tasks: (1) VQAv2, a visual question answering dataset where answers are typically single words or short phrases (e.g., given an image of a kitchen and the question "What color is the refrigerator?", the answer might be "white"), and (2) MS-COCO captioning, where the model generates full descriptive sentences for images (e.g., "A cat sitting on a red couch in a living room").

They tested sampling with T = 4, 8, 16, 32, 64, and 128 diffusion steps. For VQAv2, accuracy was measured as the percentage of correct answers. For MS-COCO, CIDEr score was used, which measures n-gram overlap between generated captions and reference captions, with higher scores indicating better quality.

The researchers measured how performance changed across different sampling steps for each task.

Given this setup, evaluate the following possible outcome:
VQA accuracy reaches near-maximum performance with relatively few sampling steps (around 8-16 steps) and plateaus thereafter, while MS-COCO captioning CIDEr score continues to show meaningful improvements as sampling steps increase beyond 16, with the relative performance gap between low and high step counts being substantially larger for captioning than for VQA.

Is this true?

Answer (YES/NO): YES